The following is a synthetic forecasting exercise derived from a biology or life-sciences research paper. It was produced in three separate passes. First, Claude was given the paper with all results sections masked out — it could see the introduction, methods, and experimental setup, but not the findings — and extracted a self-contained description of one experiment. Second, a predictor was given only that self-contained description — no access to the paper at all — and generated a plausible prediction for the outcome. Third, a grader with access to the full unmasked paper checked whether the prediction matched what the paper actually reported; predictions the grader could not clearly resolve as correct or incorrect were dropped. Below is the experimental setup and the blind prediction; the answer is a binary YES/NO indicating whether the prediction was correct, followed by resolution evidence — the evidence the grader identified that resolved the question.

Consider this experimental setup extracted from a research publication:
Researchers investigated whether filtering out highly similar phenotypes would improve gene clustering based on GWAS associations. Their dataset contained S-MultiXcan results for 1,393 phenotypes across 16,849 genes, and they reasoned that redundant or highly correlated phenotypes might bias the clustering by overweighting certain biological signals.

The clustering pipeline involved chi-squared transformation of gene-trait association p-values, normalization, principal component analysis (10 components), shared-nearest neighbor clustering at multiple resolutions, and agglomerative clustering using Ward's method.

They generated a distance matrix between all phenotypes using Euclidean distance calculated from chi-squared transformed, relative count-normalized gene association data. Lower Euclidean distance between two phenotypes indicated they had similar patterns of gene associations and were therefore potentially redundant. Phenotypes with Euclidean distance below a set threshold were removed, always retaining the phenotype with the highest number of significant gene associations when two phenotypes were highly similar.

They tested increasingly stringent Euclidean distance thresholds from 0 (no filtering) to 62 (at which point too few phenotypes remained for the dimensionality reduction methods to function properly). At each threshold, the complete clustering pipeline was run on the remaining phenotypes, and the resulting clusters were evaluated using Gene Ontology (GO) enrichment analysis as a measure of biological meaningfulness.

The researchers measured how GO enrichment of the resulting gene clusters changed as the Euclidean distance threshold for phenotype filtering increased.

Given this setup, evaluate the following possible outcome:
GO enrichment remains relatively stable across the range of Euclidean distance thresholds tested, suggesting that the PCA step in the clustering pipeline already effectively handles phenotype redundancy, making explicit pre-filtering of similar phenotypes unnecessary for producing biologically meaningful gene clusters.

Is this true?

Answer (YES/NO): NO